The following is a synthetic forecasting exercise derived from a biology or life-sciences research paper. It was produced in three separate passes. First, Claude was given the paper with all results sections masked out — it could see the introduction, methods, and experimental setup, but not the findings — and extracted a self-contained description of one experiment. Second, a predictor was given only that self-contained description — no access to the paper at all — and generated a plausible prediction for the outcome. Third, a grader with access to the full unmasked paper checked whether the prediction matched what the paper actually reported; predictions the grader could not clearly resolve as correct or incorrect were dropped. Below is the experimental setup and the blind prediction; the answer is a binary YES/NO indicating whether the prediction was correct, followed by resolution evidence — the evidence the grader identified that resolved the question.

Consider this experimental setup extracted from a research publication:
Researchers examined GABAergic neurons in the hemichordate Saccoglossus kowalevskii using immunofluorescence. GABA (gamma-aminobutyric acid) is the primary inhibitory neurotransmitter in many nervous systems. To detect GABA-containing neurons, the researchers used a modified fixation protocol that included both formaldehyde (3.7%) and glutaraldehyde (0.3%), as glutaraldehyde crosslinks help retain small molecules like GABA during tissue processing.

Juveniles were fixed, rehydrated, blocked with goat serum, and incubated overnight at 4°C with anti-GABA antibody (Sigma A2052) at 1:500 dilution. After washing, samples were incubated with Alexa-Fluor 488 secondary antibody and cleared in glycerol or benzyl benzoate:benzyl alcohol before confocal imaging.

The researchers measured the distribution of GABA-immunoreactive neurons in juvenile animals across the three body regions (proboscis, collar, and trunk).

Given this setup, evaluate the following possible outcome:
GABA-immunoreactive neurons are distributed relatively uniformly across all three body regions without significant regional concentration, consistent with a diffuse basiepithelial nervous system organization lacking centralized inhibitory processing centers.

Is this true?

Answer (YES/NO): NO